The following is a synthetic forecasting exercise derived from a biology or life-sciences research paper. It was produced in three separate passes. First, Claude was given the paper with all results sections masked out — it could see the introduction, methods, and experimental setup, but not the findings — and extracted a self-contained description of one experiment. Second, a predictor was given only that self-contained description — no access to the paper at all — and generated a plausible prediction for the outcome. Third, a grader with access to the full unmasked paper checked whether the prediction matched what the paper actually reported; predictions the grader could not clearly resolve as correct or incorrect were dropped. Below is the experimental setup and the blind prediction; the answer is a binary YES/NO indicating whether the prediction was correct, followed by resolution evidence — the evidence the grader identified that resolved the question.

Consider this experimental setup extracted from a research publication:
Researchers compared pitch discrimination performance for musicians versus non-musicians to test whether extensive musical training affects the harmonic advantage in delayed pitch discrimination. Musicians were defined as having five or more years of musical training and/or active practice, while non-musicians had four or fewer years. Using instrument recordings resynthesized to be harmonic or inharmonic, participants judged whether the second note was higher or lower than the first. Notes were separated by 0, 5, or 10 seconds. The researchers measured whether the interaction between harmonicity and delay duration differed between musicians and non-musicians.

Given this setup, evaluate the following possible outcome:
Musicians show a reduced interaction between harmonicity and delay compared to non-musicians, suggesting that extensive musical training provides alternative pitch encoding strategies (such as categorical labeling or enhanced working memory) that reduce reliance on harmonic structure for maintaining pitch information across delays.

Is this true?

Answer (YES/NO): NO